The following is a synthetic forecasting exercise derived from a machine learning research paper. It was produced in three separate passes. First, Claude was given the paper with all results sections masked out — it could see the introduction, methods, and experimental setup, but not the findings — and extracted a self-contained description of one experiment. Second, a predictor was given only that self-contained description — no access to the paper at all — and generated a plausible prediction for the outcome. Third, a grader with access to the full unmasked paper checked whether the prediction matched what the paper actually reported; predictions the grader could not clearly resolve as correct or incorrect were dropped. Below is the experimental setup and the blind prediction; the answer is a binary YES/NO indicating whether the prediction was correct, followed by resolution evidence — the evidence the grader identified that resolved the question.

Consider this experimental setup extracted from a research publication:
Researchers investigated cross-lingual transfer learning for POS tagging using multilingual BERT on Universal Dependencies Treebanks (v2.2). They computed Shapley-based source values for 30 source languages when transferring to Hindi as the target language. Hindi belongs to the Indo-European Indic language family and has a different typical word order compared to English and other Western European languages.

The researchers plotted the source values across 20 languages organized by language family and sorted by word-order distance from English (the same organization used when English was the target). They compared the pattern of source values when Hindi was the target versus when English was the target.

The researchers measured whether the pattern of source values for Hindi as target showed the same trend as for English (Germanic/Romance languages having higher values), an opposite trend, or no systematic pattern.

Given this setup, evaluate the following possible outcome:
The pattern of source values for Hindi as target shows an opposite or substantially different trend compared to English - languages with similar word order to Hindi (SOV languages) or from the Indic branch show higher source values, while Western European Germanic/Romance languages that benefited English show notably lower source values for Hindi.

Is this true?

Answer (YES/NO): YES